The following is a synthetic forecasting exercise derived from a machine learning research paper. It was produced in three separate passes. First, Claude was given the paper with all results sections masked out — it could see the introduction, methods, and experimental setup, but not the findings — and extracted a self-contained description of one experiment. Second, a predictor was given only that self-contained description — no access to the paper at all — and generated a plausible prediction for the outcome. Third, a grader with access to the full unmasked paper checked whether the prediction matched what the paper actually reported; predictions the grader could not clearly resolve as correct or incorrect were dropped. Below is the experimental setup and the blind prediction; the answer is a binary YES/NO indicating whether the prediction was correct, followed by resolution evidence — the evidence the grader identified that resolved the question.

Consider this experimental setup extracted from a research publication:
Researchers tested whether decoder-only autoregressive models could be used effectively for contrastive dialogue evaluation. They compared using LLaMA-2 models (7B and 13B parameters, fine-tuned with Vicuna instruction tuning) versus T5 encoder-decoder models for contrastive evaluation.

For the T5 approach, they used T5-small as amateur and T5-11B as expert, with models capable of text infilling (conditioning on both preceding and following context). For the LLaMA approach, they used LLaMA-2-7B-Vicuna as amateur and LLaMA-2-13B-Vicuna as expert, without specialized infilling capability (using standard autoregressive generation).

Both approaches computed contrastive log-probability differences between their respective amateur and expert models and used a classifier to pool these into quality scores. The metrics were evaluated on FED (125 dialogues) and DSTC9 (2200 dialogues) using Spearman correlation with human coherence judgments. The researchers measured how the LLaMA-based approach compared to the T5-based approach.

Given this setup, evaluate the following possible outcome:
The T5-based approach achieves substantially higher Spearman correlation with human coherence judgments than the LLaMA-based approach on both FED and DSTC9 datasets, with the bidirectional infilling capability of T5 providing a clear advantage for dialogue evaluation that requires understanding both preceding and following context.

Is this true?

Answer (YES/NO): YES